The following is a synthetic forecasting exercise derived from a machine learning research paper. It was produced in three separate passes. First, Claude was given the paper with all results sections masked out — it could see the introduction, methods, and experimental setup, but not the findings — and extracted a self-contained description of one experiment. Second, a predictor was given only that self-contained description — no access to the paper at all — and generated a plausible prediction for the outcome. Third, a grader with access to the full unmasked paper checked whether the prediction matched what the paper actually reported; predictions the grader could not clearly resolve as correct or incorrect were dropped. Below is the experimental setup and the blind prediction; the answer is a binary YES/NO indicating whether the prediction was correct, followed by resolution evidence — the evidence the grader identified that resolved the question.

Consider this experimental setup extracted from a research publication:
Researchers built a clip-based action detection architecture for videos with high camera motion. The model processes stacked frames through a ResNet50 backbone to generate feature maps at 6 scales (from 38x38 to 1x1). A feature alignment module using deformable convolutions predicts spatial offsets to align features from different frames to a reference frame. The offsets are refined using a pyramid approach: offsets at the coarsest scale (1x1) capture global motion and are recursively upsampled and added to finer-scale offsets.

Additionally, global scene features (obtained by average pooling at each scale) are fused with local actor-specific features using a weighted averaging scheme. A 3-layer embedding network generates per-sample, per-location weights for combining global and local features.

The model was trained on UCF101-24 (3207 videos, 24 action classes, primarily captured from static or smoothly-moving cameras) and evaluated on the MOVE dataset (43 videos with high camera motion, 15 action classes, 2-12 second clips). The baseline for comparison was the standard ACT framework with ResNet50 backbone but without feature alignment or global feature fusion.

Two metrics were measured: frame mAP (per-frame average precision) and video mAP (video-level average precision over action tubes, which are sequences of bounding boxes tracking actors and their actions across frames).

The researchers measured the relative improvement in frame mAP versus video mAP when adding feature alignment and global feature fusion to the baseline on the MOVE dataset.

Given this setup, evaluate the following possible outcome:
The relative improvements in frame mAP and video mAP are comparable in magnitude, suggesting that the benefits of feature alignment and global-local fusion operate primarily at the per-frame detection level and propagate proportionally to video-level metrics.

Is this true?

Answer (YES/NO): NO